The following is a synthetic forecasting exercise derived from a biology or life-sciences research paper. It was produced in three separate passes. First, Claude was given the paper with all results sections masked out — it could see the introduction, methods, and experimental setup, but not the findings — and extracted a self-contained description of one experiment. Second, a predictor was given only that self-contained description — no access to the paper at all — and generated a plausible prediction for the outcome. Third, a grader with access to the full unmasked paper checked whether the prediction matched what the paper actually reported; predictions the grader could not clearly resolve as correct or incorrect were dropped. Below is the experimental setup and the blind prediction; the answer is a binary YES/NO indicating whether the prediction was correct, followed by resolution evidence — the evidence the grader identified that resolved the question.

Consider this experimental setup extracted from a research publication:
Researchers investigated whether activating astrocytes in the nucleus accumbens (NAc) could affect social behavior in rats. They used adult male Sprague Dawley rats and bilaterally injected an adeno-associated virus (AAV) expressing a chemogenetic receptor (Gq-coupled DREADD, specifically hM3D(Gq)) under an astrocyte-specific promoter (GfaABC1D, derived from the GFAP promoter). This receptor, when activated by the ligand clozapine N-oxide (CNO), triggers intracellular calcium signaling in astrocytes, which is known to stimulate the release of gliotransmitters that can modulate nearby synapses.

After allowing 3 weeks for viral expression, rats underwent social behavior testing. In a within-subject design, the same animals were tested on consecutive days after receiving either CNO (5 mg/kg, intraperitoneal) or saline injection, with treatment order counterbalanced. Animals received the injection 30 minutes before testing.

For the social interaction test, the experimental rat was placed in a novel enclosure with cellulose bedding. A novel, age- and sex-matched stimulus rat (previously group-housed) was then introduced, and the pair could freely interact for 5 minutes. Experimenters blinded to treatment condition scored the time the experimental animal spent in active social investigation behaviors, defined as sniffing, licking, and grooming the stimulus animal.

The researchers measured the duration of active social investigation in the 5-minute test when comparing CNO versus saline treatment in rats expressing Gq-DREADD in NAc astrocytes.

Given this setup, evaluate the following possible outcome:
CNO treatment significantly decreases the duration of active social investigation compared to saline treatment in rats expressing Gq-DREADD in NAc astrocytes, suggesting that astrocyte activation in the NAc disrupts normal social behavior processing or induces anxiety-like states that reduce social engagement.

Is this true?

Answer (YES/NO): YES